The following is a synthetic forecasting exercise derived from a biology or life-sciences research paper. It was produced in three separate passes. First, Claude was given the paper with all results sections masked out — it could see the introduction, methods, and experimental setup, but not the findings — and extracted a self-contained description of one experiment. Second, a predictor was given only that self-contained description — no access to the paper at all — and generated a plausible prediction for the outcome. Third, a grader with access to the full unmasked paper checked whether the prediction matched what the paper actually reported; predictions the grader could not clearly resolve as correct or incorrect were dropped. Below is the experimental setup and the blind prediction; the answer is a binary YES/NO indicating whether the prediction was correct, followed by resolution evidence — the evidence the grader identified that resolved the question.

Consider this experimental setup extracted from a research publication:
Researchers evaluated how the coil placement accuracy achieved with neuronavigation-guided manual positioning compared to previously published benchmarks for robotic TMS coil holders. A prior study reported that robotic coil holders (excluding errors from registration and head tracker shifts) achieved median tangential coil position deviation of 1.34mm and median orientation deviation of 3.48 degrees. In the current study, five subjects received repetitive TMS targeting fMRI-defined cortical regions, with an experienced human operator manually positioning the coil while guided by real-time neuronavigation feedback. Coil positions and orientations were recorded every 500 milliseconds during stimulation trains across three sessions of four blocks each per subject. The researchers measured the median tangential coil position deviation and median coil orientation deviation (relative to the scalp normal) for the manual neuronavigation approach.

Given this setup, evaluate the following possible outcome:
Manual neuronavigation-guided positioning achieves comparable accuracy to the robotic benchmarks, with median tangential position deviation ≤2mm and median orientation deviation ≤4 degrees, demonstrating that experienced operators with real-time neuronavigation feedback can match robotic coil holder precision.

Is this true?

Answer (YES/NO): NO